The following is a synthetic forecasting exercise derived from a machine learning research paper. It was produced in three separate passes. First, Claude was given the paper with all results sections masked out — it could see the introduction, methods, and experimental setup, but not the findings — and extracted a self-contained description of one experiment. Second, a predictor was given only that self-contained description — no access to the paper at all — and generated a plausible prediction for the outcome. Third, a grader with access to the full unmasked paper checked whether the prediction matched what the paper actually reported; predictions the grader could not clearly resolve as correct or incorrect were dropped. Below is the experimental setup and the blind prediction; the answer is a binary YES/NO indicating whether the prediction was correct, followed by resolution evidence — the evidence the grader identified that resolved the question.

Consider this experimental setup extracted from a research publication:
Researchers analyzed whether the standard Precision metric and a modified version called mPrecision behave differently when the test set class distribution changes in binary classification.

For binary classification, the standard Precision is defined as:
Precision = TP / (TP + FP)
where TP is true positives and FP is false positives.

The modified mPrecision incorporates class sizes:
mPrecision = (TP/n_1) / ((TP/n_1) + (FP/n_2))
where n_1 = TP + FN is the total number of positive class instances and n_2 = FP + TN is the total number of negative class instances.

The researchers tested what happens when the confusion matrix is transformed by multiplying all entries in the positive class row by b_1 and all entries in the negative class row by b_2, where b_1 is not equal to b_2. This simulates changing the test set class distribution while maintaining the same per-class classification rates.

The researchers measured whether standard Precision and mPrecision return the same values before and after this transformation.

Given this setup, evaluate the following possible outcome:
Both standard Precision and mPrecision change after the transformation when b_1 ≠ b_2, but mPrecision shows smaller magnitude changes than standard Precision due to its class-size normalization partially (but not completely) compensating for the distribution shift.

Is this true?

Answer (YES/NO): NO